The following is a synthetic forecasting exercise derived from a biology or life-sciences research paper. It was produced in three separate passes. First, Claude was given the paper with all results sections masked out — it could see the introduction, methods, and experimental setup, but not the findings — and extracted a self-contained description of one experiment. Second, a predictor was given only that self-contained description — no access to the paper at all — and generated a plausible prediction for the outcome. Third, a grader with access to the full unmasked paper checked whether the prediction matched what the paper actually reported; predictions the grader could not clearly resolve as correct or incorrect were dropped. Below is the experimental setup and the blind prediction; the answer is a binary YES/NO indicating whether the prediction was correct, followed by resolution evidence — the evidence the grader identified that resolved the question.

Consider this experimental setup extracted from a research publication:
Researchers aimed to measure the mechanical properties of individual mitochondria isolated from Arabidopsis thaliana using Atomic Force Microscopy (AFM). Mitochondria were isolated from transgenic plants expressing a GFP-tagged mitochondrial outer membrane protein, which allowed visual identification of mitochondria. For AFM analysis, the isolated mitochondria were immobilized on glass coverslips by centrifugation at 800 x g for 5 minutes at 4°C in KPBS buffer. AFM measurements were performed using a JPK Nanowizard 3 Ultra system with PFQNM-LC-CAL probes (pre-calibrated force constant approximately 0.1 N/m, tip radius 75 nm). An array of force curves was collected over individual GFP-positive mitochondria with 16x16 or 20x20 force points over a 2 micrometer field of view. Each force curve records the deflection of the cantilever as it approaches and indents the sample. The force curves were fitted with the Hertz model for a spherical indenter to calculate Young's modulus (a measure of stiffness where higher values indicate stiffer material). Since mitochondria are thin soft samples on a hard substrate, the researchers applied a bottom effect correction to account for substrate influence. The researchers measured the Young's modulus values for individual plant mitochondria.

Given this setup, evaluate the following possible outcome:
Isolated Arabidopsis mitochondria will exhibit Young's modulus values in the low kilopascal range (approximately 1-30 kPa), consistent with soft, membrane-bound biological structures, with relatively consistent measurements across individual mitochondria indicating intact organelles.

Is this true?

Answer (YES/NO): NO